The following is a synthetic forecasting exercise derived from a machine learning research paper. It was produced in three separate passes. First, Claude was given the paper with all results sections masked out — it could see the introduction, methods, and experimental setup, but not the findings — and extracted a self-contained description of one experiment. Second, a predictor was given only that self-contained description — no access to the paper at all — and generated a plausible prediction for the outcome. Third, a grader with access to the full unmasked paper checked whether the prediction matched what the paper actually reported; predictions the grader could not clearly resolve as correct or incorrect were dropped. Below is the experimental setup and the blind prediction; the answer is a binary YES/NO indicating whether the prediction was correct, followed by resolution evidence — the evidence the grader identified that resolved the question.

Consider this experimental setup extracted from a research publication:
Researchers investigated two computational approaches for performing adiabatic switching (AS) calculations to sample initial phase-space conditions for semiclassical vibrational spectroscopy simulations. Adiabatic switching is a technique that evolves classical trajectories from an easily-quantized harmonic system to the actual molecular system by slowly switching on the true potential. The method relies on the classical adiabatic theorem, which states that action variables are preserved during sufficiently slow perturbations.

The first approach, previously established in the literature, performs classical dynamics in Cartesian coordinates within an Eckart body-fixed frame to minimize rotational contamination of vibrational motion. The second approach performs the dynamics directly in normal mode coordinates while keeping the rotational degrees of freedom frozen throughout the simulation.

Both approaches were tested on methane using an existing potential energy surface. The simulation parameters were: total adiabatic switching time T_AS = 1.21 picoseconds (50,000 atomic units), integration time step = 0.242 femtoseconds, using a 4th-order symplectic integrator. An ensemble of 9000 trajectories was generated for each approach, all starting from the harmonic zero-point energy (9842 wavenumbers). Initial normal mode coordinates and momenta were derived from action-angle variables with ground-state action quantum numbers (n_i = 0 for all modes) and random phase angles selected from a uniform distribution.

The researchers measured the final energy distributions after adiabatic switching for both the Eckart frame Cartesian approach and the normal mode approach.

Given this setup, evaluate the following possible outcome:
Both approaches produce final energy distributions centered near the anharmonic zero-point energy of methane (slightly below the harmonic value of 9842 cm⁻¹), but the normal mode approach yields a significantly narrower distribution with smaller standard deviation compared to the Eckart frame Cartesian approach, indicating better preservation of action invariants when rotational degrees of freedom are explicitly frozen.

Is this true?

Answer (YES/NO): NO